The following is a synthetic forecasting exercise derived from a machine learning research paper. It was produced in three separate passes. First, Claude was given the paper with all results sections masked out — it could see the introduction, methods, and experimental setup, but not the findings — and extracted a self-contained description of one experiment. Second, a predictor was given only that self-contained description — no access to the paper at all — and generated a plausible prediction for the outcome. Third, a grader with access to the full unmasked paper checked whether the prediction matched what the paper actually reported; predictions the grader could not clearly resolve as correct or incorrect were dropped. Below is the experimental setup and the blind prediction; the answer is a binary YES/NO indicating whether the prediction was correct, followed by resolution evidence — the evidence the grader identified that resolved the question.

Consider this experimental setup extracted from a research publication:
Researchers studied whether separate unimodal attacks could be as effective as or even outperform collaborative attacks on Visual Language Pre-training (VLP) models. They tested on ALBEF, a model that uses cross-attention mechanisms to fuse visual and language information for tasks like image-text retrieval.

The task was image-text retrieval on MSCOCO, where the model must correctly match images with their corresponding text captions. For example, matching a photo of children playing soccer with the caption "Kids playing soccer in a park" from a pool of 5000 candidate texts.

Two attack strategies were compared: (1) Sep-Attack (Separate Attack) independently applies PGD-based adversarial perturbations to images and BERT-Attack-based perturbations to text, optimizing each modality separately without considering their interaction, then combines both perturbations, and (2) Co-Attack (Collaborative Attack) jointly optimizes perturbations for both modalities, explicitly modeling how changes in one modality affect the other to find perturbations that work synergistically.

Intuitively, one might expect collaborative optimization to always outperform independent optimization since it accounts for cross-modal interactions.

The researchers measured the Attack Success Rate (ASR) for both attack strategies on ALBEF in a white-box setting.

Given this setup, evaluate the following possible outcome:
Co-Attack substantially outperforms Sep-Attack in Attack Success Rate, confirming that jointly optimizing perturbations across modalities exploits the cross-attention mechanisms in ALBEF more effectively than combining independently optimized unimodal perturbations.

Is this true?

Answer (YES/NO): NO